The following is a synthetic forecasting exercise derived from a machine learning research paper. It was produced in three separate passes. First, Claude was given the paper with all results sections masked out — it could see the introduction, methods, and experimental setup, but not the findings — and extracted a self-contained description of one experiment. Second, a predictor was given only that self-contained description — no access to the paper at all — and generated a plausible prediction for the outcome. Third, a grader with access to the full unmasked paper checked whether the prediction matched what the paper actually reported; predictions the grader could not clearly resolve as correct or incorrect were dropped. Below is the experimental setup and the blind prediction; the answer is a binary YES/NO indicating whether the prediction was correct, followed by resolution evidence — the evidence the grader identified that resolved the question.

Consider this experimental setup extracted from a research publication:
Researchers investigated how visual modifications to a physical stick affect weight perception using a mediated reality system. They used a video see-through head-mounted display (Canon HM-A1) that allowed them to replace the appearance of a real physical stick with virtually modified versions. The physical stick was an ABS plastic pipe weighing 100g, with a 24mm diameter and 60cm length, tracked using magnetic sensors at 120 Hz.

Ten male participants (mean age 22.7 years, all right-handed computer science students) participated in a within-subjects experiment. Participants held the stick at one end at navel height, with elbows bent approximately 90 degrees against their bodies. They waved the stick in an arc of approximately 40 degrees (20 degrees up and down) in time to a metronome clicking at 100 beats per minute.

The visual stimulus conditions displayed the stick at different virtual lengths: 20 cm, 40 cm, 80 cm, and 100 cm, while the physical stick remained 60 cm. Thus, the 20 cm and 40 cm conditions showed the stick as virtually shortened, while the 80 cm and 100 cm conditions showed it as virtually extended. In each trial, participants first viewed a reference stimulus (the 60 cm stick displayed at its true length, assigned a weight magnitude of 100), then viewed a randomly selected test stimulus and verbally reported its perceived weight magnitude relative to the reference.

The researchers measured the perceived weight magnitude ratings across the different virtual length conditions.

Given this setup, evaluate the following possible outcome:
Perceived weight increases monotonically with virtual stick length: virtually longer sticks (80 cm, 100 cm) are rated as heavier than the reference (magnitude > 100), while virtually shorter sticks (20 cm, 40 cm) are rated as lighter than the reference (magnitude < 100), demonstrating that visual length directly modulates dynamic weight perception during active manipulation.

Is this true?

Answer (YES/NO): NO